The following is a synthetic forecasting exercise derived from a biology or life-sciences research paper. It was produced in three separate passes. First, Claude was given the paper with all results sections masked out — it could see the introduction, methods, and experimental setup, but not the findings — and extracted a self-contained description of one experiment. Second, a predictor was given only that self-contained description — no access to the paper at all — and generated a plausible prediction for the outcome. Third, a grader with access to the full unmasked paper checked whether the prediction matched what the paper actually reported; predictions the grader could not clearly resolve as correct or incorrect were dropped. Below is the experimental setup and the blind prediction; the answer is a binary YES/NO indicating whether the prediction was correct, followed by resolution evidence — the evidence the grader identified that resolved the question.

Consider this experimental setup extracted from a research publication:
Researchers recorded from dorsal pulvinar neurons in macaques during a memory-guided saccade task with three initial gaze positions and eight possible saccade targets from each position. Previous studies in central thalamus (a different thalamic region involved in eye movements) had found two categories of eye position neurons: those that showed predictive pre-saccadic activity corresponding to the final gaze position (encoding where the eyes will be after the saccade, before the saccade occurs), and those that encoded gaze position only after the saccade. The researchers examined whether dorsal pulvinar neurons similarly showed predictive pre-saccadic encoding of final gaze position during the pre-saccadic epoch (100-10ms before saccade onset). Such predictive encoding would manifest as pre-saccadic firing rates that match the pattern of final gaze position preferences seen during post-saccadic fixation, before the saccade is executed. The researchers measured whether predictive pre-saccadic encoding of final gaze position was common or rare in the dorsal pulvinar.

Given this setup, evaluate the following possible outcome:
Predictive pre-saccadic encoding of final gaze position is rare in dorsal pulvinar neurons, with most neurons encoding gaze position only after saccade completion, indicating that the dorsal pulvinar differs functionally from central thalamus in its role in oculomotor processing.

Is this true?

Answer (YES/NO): YES